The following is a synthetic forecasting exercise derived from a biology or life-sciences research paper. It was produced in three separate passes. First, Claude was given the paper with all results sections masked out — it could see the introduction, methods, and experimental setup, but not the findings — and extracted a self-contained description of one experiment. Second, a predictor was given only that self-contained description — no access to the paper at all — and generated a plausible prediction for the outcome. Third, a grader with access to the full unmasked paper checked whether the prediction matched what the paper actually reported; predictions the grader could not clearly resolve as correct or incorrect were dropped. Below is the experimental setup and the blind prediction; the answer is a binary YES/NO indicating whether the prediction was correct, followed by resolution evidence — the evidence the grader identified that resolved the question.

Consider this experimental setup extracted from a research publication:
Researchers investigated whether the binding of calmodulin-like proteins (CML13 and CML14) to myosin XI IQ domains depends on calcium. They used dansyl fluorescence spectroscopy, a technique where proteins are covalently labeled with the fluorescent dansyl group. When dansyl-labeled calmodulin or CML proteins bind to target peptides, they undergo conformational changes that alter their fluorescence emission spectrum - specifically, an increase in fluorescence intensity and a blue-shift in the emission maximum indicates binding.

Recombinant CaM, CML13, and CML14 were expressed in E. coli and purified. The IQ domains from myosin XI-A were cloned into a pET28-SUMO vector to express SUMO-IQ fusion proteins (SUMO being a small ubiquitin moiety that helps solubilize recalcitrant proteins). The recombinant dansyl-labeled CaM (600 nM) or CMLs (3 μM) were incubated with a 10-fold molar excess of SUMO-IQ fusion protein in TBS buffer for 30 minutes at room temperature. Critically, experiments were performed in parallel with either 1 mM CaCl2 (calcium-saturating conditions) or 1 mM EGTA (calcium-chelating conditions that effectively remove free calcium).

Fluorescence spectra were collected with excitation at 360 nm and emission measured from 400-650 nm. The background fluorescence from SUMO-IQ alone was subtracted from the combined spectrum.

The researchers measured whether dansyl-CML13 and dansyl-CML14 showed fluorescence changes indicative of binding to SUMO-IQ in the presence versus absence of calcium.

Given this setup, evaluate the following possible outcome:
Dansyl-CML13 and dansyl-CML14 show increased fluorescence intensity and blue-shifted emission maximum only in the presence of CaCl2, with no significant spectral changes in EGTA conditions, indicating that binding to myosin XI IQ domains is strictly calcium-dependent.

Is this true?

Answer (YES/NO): NO